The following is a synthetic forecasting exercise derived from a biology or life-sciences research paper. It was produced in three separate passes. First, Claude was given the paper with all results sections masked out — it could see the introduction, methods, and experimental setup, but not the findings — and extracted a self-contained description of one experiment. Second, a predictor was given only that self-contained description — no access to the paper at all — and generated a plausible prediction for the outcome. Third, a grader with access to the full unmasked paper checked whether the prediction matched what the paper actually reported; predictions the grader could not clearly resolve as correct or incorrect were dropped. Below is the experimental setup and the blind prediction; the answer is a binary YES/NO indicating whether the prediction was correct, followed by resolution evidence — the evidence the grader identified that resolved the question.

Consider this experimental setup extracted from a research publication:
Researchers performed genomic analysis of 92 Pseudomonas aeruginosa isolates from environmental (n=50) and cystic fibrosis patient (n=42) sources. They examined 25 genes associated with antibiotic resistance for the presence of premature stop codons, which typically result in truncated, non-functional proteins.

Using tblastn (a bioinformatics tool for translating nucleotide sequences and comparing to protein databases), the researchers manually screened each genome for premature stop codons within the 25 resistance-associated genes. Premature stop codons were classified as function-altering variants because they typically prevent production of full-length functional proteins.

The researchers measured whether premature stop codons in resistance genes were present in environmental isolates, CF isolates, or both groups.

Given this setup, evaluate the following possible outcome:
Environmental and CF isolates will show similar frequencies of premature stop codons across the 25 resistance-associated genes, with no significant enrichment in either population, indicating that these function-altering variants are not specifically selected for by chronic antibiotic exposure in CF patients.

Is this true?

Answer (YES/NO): NO